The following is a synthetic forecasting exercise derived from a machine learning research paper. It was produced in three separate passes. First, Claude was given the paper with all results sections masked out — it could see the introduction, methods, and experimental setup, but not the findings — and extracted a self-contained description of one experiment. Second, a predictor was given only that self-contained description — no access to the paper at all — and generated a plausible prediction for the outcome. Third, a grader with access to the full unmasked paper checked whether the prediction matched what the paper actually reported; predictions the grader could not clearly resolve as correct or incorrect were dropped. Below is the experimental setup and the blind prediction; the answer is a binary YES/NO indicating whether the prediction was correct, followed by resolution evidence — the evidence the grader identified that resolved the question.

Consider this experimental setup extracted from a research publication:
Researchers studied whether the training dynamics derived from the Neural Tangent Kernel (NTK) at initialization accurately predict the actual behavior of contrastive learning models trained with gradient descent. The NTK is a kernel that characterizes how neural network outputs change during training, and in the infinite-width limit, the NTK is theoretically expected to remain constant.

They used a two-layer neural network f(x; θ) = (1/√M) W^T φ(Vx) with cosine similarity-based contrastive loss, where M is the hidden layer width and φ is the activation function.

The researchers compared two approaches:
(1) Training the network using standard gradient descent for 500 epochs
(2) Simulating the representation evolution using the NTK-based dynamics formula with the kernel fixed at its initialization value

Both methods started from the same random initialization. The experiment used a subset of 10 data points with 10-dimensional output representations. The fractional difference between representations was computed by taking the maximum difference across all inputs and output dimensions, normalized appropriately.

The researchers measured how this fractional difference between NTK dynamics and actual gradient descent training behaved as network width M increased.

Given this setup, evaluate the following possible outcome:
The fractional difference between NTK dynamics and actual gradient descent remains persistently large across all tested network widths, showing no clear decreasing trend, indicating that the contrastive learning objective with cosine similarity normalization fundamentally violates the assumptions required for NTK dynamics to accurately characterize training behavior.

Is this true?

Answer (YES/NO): NO